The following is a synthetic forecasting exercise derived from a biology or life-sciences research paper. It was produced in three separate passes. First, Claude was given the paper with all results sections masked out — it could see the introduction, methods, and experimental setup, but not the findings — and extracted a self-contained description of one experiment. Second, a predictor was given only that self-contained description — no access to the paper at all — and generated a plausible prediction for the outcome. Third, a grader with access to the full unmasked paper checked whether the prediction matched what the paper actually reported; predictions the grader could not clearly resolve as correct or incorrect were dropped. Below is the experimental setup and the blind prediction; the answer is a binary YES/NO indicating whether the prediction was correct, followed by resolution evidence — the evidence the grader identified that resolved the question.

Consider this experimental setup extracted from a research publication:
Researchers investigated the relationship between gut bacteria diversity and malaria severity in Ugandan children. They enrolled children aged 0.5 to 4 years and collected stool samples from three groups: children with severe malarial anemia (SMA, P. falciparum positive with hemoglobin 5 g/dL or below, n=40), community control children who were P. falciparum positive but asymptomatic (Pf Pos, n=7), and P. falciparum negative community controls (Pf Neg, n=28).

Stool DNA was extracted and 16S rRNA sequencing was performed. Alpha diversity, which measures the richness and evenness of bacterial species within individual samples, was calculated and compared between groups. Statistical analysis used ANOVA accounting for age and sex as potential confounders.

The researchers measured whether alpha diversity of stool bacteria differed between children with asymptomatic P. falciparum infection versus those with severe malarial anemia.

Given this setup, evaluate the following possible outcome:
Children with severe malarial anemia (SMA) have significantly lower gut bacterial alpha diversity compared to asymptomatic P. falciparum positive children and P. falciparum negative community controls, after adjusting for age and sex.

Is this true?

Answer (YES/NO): NO